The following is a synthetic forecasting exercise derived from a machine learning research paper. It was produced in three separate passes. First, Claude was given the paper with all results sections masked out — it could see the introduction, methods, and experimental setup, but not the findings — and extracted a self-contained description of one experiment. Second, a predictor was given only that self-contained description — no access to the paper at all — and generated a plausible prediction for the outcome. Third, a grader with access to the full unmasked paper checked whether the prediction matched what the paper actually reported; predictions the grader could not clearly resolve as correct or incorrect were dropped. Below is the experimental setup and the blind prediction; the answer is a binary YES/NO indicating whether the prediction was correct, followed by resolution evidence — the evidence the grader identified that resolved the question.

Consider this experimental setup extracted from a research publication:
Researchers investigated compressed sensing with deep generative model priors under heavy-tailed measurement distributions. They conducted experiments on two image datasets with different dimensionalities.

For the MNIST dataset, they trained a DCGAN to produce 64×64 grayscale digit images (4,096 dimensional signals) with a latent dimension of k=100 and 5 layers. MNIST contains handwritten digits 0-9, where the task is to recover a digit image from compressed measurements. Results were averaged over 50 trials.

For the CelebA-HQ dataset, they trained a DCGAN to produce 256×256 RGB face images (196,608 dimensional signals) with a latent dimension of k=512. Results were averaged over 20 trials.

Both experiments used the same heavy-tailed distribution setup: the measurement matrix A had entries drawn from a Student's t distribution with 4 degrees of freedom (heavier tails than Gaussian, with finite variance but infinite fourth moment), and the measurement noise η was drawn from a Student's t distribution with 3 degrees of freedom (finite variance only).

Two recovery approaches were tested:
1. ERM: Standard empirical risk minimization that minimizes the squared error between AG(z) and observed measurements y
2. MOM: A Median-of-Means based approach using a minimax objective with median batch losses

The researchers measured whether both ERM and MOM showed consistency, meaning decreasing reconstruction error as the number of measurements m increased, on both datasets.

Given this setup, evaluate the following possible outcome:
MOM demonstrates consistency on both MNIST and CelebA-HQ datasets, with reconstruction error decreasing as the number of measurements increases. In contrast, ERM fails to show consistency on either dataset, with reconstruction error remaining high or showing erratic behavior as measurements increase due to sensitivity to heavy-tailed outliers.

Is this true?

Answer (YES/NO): NO